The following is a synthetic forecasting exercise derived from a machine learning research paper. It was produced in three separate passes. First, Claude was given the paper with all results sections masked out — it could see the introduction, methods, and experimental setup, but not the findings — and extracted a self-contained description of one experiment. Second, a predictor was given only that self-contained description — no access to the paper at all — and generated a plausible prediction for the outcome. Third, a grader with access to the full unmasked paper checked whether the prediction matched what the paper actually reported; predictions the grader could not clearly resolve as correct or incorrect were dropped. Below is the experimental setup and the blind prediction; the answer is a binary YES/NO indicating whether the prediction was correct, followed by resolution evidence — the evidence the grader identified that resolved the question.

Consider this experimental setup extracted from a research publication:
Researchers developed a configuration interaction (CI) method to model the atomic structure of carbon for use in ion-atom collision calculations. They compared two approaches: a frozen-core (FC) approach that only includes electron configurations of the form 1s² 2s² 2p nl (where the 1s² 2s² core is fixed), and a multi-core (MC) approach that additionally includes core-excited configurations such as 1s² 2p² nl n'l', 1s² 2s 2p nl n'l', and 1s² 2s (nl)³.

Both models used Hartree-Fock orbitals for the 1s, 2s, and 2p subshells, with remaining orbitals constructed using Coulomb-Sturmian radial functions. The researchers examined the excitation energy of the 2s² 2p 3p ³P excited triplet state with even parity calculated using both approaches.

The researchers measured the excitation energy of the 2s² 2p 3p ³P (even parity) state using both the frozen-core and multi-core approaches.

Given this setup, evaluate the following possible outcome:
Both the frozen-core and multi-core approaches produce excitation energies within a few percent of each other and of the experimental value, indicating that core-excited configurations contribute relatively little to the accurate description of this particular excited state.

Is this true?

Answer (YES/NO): NO